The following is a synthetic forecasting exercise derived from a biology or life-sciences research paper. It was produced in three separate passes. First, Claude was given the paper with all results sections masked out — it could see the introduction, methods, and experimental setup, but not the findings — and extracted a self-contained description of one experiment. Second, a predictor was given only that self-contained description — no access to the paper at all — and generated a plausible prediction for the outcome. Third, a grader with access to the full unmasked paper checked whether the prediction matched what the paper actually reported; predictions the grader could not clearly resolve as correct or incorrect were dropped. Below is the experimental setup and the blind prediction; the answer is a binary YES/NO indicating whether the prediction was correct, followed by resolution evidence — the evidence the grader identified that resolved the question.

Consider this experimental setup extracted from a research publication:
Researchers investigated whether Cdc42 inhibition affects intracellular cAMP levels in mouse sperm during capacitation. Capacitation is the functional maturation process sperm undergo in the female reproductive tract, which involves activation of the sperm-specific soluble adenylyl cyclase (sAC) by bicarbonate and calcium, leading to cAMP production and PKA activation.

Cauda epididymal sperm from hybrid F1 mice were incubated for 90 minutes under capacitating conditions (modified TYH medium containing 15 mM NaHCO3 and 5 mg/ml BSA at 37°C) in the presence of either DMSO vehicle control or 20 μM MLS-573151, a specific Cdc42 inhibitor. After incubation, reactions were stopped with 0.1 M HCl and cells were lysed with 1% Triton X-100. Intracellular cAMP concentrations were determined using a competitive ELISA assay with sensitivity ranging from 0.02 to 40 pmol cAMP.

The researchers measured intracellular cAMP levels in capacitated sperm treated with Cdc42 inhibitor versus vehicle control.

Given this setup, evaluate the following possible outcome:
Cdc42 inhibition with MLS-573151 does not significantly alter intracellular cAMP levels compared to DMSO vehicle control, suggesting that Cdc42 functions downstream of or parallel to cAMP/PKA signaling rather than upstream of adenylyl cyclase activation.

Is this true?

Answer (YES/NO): NO